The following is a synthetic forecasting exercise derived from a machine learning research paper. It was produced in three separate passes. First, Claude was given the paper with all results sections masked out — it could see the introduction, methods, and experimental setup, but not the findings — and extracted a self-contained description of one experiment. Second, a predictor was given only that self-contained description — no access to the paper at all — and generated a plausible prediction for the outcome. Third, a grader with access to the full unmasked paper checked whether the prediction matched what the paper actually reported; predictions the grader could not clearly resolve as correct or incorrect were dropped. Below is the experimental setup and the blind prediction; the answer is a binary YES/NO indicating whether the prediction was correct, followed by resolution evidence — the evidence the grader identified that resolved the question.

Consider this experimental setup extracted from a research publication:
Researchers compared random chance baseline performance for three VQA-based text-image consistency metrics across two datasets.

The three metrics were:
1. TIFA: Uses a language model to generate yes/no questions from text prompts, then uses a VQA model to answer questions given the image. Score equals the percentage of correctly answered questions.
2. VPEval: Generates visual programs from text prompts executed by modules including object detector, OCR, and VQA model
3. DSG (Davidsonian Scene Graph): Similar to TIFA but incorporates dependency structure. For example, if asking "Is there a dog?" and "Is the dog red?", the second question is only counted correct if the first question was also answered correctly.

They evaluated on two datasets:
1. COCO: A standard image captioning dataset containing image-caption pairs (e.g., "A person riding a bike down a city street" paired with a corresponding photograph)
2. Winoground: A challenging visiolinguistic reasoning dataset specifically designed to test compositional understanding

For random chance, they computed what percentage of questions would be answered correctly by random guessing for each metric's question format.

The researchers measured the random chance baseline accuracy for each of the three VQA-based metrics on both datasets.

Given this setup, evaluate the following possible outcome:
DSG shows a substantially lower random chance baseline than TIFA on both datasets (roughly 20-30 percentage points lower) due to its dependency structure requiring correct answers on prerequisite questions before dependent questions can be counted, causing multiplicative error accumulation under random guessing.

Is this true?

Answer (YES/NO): NO